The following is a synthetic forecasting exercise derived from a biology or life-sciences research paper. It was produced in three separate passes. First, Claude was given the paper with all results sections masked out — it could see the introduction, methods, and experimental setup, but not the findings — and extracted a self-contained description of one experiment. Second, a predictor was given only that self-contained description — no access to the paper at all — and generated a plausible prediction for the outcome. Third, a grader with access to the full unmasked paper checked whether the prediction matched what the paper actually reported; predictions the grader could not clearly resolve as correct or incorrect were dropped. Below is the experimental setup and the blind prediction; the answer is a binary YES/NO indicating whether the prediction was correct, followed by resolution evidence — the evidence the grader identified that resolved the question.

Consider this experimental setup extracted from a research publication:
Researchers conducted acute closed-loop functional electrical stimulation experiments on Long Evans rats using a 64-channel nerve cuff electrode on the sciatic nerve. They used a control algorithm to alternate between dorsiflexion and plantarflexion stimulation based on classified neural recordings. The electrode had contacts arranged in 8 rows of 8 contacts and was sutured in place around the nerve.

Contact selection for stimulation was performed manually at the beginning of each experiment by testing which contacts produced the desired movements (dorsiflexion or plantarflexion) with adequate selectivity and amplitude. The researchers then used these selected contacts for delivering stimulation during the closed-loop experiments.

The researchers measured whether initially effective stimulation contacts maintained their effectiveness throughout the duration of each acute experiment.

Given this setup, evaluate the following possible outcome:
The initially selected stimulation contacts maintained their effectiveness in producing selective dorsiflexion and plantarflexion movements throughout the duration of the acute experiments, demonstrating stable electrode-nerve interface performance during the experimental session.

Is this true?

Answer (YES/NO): NO